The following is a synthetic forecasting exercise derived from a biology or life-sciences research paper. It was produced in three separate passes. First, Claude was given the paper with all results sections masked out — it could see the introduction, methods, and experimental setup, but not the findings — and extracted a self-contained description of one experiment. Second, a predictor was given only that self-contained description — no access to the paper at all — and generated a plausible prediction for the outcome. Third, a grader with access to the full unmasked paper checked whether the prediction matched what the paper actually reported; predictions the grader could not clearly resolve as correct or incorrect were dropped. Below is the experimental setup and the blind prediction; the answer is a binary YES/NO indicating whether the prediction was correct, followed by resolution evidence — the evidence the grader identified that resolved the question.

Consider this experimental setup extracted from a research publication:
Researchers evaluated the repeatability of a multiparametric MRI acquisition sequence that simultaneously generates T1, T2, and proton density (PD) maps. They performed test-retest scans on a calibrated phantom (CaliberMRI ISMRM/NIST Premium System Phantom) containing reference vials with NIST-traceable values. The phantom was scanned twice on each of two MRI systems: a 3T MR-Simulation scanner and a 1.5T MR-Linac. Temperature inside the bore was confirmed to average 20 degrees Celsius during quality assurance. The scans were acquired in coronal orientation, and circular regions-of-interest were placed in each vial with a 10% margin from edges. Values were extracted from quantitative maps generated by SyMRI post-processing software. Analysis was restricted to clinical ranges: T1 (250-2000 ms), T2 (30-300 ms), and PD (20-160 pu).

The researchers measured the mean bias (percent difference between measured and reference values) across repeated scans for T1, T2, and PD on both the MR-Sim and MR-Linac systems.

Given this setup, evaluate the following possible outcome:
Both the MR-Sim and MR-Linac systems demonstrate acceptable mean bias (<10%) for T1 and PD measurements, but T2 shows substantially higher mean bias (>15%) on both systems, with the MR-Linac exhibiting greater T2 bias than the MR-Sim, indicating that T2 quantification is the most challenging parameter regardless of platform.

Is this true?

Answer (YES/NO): NO